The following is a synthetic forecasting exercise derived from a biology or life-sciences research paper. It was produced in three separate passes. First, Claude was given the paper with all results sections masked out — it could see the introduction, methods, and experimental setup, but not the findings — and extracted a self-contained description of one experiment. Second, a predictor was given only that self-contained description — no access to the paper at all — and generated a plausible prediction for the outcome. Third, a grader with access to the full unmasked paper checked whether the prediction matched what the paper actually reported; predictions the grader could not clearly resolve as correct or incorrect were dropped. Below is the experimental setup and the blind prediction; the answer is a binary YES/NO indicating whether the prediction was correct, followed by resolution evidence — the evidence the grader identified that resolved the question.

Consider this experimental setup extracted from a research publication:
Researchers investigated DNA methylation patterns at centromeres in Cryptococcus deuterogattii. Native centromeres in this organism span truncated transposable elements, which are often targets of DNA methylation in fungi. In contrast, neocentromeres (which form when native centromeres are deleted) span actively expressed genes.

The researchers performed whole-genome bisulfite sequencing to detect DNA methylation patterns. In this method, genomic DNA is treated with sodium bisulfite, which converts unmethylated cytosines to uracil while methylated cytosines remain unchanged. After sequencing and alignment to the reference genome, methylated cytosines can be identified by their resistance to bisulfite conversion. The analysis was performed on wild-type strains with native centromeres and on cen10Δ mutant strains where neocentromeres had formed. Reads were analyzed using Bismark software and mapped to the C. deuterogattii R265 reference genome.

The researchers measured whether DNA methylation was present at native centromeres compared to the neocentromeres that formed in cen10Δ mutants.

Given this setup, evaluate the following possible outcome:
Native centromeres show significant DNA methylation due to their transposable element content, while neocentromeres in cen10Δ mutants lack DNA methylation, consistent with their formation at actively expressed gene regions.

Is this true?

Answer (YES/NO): YES